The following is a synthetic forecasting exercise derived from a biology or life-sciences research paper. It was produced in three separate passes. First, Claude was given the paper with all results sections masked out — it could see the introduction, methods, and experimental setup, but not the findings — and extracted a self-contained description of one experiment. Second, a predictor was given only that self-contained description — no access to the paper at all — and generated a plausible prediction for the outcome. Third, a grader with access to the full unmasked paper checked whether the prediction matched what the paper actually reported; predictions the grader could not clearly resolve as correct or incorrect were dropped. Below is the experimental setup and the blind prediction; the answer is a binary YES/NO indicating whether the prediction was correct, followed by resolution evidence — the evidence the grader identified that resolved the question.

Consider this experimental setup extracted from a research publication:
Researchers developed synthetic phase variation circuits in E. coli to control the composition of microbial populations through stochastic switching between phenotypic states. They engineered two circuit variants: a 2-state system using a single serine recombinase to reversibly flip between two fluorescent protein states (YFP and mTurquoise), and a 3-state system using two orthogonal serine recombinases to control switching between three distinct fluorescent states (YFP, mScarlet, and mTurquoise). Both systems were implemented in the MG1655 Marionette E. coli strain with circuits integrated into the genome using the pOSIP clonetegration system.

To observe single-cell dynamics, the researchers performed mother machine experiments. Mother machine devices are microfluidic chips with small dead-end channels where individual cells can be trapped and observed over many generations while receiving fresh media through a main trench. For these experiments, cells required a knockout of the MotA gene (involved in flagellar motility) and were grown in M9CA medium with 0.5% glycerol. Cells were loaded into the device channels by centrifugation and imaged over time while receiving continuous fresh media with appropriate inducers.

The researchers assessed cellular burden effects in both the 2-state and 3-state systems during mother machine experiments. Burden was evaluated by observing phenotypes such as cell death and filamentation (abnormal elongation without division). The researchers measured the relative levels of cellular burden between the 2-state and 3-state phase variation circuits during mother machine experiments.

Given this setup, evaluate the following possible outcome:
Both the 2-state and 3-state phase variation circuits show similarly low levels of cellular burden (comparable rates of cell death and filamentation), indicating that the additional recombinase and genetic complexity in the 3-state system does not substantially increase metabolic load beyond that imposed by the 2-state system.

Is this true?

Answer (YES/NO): NO